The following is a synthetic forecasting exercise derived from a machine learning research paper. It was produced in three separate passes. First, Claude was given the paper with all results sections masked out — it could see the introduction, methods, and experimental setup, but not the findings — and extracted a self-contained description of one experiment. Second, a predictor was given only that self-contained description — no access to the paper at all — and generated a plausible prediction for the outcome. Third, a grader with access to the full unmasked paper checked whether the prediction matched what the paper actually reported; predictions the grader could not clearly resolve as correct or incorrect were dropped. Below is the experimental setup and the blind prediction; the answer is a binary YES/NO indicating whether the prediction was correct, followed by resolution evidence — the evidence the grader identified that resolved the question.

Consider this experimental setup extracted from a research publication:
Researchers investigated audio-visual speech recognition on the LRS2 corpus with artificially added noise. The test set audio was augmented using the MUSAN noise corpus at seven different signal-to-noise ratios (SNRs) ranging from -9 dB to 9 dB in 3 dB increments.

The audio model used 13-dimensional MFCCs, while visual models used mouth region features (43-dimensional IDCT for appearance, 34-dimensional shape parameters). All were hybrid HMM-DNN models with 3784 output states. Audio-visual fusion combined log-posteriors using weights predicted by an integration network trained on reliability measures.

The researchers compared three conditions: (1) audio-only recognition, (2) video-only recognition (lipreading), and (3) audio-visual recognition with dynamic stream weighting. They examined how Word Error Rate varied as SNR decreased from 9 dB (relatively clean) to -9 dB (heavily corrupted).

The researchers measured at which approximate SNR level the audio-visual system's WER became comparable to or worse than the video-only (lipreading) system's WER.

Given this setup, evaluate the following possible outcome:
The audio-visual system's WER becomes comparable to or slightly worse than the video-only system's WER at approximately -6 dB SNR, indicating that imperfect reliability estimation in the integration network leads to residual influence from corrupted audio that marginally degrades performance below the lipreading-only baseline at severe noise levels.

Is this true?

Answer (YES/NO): NO